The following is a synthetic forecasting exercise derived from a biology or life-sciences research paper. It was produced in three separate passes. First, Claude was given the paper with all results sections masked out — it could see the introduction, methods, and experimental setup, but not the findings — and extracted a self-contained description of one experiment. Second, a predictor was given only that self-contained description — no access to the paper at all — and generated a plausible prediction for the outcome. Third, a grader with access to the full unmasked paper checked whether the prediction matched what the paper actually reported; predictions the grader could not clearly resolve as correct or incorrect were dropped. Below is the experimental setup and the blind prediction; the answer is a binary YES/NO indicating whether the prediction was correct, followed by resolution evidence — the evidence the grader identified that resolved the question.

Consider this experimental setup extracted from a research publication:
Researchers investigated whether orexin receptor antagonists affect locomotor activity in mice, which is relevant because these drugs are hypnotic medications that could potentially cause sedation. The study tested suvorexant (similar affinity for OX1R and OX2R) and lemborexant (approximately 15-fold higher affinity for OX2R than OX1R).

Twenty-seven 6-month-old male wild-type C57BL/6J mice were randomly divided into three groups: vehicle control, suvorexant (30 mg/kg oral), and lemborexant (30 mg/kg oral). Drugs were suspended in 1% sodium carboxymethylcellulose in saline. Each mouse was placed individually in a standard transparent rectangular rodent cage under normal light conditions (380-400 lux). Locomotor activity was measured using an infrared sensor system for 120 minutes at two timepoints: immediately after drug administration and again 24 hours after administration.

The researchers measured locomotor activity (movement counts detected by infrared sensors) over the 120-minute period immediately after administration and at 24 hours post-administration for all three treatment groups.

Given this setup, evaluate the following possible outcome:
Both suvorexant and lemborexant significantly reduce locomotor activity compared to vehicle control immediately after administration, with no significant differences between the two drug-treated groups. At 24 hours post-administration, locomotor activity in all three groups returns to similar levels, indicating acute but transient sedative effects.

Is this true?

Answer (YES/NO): NO